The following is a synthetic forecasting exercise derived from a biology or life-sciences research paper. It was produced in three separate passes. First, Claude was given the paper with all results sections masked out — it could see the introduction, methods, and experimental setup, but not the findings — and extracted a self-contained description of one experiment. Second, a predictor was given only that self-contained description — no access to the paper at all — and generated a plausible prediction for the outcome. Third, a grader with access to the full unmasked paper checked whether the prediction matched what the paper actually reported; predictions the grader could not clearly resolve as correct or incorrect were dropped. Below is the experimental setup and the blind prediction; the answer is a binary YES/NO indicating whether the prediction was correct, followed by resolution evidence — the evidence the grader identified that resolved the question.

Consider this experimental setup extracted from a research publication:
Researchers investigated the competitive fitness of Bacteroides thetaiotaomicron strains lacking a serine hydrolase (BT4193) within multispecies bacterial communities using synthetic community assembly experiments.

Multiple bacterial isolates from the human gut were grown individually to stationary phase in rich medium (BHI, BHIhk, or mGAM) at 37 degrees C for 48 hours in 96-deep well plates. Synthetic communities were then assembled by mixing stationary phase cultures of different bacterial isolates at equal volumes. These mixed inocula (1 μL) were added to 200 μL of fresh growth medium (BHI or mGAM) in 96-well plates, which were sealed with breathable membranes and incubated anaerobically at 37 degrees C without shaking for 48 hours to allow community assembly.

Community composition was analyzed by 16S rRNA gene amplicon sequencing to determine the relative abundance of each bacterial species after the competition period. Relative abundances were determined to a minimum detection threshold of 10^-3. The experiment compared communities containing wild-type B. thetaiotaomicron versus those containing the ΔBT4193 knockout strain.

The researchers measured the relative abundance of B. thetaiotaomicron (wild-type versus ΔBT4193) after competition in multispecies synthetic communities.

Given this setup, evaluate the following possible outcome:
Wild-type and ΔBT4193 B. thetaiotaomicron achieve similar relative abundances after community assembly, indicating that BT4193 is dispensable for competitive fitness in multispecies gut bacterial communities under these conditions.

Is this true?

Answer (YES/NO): NO